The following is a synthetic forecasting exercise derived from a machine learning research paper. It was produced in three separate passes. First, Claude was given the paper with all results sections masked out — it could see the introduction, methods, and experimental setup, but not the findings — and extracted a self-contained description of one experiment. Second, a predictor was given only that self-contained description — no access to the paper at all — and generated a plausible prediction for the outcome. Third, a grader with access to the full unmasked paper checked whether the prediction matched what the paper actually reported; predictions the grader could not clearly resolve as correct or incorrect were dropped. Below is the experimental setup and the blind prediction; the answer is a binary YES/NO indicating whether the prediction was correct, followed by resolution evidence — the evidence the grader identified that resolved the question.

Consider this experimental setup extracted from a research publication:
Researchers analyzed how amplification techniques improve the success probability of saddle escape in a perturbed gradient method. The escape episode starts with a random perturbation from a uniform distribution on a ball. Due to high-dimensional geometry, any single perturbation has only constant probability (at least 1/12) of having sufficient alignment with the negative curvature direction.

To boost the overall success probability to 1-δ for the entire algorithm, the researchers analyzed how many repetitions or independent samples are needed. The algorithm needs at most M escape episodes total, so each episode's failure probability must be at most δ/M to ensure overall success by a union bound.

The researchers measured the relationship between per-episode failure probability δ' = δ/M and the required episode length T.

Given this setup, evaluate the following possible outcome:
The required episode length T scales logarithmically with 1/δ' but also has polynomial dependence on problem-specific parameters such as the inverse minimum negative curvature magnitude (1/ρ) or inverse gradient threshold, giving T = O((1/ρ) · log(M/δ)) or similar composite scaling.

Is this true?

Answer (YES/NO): YES